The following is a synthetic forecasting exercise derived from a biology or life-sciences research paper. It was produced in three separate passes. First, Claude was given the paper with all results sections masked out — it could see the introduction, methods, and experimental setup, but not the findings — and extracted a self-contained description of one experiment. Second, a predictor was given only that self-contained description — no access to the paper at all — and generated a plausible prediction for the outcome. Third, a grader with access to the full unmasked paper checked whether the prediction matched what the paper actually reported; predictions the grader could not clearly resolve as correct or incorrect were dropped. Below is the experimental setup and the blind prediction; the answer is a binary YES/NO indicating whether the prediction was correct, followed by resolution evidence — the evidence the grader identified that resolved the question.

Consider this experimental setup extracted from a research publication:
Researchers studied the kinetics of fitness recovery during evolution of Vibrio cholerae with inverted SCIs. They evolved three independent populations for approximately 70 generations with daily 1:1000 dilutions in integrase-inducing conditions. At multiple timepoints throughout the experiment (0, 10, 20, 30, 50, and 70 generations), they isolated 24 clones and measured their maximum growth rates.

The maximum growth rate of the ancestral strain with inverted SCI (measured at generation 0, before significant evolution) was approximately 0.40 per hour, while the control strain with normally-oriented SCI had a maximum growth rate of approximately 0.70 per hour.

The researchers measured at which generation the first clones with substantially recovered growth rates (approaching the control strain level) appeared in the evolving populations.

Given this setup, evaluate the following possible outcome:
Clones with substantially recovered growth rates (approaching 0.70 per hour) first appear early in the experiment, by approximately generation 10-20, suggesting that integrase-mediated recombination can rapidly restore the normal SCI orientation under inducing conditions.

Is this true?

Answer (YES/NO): NO